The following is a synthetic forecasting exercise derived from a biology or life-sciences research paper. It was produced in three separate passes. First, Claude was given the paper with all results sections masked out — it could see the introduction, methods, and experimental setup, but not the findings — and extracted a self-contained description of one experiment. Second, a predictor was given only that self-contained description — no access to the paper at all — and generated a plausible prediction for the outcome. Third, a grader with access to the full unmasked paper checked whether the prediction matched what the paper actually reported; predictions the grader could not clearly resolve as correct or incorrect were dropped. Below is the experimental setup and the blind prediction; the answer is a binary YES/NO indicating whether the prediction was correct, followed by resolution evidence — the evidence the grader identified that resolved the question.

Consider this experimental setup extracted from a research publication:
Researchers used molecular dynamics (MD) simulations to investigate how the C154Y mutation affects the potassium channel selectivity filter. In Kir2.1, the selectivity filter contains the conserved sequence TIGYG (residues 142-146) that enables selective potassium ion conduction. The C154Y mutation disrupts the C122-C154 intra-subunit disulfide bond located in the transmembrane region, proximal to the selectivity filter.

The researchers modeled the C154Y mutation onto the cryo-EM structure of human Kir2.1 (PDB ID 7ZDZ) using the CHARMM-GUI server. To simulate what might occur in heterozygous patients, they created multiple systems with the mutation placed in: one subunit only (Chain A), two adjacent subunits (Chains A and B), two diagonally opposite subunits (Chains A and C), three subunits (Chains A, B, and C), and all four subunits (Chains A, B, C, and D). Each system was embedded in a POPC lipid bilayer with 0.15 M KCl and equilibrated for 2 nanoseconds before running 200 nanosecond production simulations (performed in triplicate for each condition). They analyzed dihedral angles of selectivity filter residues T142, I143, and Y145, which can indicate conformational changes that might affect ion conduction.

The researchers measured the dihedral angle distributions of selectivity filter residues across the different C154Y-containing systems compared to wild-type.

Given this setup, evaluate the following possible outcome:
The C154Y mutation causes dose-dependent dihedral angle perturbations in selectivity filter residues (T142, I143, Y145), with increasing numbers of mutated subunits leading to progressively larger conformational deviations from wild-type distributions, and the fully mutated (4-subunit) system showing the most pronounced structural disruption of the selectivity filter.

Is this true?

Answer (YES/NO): NO